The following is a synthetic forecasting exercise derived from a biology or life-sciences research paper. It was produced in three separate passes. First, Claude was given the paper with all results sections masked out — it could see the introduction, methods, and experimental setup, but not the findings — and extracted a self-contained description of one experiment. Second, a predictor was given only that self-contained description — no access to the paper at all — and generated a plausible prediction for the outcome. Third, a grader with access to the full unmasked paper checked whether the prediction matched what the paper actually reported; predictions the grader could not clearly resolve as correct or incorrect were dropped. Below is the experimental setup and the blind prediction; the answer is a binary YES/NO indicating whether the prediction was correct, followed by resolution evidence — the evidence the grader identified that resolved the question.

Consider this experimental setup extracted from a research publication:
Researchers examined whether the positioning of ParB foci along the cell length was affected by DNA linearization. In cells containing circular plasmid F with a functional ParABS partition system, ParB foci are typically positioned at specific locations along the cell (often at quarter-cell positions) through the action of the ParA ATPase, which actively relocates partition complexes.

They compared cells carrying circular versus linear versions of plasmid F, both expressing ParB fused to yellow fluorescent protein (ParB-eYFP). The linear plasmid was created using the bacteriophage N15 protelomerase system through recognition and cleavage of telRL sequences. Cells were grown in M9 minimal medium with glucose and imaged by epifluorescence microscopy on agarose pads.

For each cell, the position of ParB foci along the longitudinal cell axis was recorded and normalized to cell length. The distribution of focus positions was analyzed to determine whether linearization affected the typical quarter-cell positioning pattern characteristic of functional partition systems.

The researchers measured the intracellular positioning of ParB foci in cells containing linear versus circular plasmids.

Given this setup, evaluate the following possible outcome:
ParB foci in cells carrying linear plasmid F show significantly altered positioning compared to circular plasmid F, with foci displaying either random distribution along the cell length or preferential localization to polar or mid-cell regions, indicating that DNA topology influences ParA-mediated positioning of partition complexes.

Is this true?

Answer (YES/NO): NO